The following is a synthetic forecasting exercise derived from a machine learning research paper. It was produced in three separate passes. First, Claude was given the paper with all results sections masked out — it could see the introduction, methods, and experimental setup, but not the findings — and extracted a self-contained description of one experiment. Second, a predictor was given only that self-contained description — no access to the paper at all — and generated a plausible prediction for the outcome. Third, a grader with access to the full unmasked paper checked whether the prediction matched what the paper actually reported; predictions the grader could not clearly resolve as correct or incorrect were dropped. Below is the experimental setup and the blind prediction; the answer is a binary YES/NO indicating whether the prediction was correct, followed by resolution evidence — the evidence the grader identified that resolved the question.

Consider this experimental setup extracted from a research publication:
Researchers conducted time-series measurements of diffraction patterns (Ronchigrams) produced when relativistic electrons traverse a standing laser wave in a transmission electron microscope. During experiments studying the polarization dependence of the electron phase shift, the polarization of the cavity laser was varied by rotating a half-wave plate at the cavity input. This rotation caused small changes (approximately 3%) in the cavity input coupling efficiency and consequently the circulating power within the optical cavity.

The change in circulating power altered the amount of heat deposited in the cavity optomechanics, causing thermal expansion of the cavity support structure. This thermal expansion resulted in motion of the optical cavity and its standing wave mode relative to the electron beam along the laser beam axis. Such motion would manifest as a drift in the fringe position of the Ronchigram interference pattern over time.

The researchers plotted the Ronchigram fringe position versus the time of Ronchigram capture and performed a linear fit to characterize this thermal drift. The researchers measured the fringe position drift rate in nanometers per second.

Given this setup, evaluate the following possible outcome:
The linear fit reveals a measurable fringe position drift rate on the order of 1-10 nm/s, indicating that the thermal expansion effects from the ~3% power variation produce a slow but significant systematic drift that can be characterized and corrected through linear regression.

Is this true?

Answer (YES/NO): NO